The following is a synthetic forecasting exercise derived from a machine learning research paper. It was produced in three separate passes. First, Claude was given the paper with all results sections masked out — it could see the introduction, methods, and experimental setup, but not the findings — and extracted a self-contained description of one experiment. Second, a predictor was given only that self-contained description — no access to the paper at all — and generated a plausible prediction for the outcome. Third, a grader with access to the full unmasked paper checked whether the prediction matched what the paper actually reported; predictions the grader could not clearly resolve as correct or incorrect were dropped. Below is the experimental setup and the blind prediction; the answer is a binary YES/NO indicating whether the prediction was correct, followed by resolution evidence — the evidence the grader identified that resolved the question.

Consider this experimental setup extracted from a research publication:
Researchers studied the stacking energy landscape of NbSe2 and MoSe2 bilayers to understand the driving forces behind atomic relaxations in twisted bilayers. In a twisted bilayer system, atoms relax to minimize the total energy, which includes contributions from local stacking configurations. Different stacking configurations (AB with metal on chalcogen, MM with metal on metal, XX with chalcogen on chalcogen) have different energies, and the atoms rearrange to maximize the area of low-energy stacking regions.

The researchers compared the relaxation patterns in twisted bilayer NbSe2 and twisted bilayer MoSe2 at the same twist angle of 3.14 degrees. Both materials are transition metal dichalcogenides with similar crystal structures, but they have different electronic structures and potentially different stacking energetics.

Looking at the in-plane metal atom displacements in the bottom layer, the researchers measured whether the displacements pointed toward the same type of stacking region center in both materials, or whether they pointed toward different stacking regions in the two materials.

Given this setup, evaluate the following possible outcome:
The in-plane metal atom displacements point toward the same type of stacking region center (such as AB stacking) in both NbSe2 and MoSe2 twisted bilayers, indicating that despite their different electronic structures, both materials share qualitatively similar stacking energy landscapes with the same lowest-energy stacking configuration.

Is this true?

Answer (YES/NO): NO